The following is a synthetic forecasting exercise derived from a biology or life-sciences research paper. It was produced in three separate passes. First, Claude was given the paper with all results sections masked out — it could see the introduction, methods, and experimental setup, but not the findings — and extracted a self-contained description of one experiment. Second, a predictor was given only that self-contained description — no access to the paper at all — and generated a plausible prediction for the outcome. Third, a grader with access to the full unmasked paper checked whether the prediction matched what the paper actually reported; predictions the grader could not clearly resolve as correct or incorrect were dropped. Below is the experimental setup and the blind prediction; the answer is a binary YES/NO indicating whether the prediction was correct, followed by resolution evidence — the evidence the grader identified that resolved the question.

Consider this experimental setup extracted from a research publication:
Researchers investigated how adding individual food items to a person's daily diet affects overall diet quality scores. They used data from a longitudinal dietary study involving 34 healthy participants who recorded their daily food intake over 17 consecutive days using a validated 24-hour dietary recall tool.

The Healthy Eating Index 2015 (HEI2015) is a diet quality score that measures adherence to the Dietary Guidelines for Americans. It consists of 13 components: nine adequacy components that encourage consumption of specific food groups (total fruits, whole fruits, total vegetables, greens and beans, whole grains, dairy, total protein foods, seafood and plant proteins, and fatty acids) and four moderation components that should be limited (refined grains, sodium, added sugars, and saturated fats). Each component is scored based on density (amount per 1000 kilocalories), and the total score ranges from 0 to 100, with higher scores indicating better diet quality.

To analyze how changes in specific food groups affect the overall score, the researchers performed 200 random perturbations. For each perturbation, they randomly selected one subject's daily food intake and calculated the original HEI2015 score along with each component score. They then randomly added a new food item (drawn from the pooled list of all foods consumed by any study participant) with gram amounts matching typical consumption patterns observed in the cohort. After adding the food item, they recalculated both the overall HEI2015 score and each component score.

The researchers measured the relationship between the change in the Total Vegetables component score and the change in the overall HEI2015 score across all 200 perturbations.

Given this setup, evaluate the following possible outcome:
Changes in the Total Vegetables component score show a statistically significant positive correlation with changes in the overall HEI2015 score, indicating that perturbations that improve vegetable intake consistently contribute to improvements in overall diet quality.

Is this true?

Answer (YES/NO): NO